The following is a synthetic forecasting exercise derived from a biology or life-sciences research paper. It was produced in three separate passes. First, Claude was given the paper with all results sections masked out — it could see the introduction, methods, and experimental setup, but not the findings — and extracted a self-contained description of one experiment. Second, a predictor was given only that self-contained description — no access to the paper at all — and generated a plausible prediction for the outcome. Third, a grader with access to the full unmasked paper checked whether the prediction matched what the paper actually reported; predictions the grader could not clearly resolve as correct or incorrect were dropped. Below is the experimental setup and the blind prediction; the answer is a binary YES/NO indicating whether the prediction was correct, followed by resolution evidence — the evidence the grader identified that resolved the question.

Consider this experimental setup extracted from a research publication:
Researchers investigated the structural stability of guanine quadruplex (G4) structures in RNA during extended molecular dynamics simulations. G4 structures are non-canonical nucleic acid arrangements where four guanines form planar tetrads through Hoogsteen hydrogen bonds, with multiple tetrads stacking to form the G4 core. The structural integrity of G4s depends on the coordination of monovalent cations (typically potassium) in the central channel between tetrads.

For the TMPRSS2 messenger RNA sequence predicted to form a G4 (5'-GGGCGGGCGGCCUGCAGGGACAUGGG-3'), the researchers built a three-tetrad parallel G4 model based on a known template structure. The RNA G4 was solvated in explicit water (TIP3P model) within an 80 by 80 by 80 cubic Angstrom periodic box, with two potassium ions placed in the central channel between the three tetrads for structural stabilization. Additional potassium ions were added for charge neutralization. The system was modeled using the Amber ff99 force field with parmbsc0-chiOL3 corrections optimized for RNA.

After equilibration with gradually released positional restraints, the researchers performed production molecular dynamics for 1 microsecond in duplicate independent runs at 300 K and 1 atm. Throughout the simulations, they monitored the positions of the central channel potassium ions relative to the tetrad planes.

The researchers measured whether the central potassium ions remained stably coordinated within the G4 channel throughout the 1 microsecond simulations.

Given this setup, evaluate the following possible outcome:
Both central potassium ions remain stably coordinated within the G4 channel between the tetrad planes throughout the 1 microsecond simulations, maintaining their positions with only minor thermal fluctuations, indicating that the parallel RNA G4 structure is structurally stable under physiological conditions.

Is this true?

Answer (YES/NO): YES